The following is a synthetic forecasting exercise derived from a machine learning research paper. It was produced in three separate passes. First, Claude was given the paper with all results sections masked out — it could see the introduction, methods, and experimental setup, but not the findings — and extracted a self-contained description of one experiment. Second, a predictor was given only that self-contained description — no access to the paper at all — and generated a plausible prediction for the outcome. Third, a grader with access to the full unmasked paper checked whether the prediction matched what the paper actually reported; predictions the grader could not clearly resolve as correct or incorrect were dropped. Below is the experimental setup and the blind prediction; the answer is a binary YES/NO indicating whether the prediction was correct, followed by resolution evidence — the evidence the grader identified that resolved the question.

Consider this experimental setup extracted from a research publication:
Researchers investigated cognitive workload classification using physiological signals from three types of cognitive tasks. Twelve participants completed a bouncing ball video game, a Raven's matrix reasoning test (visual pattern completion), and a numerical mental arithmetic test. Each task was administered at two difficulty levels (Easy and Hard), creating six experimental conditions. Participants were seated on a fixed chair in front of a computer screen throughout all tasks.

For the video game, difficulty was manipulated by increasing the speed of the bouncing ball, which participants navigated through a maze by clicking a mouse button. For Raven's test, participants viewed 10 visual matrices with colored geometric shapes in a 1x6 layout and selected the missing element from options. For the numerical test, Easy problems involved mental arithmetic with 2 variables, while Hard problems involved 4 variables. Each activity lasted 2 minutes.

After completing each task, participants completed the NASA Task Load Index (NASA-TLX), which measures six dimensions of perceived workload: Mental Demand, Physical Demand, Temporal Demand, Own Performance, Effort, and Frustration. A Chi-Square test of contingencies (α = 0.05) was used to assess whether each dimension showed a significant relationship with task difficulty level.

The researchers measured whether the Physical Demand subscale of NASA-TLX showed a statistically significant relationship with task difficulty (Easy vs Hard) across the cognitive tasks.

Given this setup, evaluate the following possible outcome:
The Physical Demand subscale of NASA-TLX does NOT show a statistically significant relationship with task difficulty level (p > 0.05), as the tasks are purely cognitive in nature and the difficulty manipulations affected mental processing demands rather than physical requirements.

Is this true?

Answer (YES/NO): YES